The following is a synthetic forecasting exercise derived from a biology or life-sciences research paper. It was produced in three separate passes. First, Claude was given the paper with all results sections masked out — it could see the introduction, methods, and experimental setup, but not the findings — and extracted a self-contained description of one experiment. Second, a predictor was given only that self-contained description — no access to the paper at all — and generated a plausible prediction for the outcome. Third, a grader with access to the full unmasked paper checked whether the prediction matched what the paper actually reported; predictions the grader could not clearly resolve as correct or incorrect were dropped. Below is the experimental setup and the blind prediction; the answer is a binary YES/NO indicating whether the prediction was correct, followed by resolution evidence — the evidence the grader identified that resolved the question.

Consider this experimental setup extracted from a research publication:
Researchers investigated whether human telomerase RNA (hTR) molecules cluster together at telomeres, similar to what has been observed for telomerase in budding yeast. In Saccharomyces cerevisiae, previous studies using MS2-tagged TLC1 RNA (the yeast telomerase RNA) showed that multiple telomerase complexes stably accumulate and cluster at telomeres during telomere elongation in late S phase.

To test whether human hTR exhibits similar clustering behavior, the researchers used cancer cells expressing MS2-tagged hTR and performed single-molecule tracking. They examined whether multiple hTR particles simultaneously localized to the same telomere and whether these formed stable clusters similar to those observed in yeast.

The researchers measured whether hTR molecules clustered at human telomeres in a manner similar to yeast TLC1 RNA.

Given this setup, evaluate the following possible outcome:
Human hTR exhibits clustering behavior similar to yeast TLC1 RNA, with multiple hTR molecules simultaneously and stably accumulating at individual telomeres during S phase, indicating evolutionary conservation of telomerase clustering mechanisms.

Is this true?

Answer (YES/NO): NO